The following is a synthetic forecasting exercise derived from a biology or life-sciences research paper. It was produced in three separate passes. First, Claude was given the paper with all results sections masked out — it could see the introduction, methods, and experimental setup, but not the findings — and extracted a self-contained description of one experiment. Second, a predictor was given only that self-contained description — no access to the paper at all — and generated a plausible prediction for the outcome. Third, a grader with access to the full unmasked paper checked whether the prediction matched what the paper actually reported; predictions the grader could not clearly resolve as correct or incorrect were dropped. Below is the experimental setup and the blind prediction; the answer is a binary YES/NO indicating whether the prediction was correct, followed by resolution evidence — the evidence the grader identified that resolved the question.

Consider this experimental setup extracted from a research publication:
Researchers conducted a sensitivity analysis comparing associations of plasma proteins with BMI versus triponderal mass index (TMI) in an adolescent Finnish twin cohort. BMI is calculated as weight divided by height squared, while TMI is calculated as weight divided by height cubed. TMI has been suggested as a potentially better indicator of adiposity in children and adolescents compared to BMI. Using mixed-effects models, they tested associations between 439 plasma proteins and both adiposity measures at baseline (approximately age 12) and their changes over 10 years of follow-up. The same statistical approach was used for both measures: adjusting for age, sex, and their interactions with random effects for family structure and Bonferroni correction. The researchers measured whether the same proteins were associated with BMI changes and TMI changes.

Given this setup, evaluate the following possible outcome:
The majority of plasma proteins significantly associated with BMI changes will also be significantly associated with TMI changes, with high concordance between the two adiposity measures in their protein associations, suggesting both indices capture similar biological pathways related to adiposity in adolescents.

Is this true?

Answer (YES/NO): YES